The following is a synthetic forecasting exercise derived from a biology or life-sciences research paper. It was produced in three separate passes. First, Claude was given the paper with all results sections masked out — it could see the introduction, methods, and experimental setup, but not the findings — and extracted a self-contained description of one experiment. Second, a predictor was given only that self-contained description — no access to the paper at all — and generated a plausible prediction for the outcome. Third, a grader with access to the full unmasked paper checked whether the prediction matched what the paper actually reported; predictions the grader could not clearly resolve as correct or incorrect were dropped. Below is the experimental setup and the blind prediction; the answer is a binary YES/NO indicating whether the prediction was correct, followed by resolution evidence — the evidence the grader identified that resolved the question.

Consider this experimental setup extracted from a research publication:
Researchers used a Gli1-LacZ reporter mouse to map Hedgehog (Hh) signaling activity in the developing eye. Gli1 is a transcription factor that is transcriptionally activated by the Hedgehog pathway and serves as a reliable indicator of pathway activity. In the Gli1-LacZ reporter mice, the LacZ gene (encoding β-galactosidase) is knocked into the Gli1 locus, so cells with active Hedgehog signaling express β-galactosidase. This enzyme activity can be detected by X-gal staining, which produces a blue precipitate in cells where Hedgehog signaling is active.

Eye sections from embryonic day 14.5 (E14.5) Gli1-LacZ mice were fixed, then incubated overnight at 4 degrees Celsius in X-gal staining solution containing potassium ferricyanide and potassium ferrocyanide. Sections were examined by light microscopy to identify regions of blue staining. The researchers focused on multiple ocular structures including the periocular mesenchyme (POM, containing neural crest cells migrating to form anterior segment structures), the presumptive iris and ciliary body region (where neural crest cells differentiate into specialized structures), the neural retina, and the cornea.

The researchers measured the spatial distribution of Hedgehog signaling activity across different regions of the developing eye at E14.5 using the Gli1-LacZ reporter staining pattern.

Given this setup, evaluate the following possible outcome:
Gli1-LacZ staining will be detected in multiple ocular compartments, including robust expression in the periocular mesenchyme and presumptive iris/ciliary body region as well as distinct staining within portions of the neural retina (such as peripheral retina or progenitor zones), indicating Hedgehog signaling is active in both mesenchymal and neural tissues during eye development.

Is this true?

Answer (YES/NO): NO